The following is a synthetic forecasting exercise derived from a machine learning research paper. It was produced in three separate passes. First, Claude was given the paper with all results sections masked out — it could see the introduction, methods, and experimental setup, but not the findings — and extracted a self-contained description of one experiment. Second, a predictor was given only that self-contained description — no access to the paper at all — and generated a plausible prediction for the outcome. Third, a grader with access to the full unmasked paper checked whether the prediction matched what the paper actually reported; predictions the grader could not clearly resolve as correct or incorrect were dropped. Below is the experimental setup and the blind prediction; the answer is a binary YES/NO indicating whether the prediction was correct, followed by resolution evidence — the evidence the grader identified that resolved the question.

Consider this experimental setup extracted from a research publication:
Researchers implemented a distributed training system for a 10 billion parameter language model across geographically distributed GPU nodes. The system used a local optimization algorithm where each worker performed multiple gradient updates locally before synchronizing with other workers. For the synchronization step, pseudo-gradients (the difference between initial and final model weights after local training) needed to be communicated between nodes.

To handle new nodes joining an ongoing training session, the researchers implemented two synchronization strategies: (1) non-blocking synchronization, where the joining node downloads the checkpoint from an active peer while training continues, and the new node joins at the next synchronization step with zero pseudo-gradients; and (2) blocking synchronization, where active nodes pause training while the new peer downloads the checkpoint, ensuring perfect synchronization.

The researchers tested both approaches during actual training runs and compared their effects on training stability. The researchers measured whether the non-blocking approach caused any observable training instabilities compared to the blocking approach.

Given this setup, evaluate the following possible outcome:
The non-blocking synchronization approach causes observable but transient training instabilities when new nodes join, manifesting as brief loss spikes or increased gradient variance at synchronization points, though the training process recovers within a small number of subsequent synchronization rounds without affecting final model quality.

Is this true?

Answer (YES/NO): YES